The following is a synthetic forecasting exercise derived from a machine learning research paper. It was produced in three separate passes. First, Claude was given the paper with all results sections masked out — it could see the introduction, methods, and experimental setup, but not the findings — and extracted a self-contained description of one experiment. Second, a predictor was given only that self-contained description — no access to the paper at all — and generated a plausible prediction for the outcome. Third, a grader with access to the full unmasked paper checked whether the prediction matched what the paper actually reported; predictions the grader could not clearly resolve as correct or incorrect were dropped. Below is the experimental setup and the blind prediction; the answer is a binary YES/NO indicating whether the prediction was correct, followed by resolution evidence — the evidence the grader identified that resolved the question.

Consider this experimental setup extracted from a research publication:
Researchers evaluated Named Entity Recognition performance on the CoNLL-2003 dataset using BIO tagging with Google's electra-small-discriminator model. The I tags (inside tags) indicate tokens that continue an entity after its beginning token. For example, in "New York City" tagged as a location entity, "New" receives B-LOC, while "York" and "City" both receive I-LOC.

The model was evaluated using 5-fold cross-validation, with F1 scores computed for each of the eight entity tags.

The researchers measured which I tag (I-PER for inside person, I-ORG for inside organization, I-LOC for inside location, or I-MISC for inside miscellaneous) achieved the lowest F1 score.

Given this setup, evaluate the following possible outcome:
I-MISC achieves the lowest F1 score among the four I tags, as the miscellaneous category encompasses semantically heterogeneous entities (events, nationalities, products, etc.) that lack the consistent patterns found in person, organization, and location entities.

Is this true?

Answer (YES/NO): YES